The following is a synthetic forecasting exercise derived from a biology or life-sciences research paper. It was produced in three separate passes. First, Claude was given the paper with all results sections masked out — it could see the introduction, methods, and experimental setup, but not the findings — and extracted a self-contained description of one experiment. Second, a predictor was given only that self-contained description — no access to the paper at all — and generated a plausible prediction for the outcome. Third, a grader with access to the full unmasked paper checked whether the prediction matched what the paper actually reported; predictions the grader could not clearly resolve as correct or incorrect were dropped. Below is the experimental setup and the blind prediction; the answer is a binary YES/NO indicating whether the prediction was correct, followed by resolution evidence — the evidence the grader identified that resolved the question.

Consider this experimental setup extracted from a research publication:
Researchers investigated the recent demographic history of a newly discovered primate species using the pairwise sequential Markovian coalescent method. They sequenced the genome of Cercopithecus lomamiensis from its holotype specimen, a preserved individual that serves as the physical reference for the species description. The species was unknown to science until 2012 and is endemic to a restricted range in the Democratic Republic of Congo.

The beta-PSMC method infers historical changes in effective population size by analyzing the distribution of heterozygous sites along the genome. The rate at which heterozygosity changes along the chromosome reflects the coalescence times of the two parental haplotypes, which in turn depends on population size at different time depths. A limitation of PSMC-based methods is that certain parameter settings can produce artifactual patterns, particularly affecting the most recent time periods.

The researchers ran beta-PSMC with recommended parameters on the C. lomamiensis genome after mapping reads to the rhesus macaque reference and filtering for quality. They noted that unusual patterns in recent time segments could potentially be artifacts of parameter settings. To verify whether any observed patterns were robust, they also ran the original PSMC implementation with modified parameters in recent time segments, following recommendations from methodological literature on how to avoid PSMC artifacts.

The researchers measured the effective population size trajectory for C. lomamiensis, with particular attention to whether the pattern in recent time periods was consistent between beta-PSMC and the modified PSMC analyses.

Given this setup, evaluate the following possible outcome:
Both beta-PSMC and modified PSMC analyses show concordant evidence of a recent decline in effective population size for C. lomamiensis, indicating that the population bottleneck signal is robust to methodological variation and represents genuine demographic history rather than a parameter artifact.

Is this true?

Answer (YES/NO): NO